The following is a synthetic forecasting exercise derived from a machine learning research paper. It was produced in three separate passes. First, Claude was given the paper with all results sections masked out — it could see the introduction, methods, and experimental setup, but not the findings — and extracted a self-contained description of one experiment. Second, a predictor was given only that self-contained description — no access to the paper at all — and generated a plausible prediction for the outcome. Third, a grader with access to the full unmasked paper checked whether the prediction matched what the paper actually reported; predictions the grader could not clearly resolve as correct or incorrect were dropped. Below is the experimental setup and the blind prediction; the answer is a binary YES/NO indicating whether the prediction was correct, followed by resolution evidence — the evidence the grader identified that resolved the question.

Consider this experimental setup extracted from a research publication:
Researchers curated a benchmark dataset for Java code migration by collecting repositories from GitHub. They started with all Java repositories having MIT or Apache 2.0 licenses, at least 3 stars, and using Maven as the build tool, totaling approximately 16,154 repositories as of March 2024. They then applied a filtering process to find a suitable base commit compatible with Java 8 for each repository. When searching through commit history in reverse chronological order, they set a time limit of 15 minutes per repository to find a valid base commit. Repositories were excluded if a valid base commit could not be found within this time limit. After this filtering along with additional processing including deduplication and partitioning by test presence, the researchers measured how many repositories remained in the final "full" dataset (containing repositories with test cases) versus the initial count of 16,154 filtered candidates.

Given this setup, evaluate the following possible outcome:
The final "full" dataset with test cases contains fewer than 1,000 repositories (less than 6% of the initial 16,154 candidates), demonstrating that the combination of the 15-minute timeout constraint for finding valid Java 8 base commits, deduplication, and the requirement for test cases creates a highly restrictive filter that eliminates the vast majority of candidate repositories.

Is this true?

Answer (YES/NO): NO